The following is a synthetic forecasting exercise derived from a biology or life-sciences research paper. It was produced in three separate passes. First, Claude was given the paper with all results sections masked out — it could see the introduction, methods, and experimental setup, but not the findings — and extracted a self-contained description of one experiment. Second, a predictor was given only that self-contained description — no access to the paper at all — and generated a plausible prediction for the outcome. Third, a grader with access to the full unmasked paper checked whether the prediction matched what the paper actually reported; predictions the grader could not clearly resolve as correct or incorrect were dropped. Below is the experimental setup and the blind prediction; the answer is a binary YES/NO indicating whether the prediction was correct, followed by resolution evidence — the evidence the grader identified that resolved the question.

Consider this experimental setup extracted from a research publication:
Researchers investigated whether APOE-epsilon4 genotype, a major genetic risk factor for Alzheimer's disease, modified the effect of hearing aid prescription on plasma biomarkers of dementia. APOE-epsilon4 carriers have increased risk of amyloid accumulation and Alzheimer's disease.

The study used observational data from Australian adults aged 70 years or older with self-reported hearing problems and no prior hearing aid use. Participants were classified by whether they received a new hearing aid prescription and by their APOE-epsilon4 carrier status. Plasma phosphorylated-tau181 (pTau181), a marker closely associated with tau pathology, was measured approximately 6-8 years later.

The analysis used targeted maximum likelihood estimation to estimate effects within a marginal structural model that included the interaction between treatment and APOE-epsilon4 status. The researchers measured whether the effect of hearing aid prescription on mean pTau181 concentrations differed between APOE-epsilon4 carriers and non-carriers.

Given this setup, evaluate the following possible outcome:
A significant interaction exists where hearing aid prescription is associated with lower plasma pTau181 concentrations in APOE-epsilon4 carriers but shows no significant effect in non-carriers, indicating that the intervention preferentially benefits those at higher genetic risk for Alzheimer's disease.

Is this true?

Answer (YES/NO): NO